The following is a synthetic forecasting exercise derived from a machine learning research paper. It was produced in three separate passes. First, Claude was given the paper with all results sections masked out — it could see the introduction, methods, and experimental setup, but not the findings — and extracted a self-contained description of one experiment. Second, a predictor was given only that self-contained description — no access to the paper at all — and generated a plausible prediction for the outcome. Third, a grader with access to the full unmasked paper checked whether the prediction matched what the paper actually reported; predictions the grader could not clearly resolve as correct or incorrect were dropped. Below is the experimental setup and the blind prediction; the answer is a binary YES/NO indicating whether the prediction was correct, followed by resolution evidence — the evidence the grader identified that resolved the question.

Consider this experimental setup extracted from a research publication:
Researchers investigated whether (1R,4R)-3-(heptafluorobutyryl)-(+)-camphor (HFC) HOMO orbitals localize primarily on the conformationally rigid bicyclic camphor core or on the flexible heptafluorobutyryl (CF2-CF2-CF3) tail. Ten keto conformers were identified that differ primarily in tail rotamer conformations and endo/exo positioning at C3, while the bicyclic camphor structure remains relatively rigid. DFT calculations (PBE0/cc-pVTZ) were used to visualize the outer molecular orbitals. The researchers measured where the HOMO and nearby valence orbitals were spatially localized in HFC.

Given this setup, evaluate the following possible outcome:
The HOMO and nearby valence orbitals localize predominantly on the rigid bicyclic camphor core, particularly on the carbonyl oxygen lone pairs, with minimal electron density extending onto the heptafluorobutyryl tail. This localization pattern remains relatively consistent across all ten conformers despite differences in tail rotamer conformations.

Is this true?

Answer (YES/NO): YES